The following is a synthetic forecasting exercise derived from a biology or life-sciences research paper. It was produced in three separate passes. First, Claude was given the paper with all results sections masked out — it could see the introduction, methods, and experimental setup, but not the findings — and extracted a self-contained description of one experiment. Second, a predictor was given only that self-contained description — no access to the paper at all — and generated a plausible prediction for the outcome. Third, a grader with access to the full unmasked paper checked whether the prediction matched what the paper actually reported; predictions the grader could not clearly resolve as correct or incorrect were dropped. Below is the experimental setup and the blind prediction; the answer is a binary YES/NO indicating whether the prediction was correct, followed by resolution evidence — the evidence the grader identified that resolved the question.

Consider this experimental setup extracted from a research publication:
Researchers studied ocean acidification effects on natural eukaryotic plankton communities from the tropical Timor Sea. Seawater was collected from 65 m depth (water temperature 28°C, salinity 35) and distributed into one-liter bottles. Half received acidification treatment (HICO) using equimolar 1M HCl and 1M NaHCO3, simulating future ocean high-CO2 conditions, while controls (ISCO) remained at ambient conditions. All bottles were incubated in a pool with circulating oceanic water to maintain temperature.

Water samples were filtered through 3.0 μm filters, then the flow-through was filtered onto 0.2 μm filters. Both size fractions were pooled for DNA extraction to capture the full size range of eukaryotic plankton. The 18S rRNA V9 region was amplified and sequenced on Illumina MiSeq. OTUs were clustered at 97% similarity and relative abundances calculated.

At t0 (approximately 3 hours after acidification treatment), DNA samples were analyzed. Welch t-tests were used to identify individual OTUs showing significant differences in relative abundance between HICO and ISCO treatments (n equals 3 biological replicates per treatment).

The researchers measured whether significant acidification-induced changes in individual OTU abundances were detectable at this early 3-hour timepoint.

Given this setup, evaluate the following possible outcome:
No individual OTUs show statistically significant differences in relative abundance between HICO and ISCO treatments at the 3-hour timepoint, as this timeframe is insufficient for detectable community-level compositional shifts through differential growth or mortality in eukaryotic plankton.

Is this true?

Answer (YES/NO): NO